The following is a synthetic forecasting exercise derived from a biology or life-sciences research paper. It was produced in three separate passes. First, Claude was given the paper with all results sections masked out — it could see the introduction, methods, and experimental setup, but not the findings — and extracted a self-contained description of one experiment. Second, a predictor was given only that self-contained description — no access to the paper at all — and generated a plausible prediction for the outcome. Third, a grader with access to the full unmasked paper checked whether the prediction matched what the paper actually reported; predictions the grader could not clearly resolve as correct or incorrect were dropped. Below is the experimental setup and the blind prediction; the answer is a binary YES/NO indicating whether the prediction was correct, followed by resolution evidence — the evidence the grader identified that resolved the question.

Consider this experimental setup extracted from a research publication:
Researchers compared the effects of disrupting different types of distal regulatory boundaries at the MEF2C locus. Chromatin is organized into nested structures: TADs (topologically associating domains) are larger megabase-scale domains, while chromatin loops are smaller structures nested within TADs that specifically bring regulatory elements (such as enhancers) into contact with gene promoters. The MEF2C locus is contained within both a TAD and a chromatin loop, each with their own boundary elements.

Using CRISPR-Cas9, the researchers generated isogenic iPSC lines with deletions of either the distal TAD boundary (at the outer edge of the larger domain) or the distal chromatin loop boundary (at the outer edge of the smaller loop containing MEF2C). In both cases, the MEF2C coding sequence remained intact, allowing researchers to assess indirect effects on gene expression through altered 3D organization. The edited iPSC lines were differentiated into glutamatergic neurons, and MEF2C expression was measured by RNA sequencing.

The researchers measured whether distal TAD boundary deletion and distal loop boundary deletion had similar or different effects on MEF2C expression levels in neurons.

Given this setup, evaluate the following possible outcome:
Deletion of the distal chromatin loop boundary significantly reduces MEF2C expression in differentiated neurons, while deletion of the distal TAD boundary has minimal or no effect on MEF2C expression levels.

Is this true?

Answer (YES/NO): NO